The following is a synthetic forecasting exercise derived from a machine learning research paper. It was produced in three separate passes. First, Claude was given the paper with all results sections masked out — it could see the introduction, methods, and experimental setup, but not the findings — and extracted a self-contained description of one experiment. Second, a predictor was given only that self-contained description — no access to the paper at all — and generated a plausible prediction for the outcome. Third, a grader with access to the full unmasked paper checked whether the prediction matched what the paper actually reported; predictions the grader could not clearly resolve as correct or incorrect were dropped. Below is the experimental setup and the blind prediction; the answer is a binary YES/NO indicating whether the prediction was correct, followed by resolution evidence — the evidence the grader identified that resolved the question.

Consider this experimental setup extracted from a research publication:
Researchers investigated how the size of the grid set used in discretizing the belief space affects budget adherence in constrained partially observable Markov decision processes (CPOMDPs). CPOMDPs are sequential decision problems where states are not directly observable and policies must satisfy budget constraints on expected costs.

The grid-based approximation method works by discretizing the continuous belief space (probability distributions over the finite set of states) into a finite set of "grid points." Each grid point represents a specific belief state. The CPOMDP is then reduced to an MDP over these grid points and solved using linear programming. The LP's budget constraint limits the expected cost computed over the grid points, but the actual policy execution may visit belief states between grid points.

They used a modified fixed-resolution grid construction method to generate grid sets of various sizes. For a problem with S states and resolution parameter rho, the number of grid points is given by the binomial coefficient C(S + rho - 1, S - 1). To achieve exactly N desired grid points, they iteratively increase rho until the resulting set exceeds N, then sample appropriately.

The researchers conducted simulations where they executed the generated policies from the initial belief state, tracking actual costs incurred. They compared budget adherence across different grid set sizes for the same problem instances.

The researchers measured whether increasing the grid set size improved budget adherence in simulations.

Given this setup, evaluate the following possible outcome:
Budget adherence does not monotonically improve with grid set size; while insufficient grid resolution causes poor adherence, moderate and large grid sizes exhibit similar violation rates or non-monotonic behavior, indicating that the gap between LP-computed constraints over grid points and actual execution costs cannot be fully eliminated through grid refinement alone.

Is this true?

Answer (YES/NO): YES